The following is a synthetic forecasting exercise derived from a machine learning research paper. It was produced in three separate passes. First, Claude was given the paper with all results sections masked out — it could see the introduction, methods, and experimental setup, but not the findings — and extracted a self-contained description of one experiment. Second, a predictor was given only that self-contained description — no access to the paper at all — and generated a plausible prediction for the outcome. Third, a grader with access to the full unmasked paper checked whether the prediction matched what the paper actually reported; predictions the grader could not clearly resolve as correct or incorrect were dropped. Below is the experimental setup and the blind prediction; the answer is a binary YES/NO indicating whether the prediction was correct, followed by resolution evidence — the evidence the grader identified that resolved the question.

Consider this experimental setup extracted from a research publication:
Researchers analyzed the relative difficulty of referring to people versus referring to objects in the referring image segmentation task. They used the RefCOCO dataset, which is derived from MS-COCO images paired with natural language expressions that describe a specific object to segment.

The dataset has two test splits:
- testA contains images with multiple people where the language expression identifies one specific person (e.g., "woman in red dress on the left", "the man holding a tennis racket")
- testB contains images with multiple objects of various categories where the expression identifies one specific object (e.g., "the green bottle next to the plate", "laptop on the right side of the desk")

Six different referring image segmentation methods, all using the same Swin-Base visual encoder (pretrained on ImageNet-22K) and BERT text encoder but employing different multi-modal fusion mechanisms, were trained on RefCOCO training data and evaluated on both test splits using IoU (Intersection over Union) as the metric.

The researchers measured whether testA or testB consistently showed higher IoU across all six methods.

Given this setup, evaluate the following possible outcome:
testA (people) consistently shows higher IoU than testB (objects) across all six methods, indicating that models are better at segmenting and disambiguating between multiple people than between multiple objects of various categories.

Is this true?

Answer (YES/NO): YES